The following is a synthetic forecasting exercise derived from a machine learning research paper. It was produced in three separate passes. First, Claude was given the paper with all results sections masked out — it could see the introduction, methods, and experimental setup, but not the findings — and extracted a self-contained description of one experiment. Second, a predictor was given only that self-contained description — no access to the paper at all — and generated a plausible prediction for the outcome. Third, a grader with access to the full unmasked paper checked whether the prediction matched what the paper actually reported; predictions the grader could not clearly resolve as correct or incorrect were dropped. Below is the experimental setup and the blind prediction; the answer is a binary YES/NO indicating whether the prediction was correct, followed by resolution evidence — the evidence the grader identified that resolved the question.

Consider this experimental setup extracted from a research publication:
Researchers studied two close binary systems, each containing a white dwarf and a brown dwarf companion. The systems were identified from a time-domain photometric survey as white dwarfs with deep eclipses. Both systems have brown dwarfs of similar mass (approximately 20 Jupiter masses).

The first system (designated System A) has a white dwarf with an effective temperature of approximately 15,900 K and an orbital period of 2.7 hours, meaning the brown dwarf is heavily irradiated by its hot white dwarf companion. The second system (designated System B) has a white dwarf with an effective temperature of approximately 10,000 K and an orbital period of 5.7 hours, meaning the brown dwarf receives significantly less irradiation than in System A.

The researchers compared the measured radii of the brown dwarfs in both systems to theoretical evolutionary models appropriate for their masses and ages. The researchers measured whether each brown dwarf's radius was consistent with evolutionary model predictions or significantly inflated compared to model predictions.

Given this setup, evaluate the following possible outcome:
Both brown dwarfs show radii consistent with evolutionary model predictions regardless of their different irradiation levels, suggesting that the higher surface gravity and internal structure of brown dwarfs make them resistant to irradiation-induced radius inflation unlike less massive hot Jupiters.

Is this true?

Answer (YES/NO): NO